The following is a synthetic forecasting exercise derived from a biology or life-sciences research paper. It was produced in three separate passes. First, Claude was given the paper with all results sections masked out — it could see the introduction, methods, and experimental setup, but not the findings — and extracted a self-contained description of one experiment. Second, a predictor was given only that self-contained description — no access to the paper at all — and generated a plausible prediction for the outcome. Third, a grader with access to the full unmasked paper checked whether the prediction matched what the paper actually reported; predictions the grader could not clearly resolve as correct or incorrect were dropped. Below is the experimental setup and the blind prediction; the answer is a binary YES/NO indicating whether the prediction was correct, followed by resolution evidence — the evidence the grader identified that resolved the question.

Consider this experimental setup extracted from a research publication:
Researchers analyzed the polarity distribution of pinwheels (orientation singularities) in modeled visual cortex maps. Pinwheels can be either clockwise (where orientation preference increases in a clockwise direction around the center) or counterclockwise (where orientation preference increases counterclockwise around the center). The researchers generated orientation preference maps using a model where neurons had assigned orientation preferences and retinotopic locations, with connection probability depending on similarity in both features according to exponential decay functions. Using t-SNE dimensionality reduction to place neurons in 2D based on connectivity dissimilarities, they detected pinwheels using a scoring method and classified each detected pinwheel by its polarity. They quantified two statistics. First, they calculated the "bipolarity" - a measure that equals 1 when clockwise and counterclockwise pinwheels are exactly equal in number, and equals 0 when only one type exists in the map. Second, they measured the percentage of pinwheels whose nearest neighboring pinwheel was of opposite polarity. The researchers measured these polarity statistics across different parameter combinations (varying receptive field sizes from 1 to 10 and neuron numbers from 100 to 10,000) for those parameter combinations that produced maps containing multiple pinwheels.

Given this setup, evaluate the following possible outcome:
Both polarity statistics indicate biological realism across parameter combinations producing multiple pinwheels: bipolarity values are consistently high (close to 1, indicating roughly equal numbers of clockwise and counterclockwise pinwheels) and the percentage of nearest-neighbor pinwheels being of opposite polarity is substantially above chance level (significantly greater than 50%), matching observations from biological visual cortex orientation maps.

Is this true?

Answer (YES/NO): YES